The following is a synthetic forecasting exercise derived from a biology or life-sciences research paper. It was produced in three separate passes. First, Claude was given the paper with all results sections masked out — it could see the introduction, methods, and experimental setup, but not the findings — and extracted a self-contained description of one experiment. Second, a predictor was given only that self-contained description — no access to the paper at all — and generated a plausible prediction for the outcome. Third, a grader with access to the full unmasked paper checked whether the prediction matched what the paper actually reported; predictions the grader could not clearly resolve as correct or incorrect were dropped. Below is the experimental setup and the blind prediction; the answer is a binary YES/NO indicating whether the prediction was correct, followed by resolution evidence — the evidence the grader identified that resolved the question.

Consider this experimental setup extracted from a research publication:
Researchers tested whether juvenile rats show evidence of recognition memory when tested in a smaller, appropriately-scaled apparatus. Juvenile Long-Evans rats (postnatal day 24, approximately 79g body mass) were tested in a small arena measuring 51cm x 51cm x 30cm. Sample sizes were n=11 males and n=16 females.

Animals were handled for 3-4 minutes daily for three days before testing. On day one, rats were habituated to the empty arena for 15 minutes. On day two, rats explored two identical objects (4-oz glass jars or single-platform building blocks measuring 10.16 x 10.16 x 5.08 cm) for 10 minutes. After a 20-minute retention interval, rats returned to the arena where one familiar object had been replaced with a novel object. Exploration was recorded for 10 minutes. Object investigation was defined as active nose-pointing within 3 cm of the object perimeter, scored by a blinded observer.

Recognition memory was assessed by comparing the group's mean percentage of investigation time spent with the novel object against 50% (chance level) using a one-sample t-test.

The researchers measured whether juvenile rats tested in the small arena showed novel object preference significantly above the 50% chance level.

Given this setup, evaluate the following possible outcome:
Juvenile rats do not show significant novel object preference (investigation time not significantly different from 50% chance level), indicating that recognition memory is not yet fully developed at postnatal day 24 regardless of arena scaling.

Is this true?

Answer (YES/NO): NO